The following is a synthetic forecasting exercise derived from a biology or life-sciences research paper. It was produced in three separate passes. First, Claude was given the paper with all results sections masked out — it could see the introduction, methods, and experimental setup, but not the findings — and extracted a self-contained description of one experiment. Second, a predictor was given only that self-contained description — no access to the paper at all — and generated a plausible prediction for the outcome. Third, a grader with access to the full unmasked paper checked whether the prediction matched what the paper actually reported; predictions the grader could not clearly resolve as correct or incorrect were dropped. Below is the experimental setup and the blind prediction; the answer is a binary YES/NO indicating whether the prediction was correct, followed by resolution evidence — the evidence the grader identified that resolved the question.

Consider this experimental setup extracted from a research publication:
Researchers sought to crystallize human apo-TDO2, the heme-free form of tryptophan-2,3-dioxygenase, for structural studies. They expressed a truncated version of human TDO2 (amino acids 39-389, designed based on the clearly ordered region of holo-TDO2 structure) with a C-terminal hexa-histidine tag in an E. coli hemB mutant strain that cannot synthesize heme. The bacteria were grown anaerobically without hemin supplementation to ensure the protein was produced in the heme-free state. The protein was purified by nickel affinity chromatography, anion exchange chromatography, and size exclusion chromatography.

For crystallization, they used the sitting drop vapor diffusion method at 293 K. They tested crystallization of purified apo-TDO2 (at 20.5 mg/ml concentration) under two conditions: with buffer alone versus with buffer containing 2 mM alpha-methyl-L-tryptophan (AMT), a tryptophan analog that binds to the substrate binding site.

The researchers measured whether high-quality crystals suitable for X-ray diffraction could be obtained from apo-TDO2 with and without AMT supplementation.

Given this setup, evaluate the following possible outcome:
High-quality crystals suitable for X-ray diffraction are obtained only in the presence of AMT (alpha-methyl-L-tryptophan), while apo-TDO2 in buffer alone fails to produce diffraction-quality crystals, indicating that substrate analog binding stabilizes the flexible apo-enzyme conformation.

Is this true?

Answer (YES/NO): YES